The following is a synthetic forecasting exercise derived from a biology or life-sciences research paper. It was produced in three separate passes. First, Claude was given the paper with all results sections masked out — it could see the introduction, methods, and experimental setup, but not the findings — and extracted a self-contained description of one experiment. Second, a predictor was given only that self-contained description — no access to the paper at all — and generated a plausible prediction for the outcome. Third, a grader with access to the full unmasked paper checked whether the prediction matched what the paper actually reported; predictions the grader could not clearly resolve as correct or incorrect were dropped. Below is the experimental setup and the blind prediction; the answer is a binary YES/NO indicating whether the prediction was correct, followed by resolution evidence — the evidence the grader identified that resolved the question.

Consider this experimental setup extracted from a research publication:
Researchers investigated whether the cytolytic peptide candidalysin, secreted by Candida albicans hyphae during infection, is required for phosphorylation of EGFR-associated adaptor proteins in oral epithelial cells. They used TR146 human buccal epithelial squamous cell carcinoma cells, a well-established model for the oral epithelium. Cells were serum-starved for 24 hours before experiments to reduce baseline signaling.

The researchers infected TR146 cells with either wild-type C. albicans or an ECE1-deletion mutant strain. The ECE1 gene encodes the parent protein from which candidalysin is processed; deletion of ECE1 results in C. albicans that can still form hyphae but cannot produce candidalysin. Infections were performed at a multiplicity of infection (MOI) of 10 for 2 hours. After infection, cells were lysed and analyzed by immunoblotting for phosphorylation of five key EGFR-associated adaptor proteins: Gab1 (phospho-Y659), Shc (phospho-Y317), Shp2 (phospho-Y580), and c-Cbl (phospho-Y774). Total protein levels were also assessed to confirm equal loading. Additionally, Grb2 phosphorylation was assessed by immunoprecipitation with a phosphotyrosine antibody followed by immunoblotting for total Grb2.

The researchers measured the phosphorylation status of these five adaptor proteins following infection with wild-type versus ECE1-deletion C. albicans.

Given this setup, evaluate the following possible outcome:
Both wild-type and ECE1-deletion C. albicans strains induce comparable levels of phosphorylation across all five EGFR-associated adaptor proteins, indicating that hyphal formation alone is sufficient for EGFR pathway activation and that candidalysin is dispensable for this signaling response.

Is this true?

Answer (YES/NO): NO